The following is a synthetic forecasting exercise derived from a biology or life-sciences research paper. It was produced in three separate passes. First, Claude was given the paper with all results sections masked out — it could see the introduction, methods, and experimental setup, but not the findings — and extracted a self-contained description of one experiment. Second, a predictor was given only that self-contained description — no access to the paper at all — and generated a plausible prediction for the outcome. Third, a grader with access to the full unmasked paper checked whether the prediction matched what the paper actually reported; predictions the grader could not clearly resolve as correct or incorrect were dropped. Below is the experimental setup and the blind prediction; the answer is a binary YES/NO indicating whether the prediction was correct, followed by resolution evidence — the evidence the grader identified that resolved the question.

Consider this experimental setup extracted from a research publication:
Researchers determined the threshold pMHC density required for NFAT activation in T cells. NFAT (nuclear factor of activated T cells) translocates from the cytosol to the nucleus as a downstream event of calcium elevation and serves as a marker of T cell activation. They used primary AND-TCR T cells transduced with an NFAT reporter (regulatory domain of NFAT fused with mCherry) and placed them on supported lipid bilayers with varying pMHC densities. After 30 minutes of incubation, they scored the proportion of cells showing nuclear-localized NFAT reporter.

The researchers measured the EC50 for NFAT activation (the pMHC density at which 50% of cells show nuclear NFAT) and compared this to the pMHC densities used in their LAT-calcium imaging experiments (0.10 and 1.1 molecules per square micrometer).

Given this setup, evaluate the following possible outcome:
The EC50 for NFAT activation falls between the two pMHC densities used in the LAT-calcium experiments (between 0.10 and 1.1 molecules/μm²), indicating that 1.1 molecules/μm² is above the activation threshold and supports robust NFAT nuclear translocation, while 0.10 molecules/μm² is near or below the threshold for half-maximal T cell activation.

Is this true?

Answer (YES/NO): YES